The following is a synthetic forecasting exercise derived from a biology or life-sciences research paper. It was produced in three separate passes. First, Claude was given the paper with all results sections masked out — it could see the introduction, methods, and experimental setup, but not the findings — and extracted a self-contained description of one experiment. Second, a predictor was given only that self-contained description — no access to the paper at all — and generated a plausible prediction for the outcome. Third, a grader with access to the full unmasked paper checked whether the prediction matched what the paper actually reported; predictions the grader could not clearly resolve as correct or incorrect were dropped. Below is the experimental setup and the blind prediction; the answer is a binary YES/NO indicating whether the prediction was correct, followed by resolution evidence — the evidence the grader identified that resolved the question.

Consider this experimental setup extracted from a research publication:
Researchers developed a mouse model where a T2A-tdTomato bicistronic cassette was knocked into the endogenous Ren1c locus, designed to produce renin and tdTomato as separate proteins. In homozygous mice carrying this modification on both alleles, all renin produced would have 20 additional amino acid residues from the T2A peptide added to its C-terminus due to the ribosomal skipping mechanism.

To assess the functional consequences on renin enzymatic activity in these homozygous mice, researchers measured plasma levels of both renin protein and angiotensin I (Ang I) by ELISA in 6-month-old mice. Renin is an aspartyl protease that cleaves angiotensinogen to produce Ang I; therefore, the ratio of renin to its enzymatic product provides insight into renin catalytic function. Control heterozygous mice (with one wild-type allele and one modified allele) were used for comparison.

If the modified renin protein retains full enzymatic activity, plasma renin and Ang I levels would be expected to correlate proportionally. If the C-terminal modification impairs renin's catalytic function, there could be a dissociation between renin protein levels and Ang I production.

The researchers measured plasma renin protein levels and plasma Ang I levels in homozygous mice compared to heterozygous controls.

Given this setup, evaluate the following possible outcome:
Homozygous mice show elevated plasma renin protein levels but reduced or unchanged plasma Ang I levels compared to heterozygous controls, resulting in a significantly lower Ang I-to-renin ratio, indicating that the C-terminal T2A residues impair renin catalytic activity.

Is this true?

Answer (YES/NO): YES